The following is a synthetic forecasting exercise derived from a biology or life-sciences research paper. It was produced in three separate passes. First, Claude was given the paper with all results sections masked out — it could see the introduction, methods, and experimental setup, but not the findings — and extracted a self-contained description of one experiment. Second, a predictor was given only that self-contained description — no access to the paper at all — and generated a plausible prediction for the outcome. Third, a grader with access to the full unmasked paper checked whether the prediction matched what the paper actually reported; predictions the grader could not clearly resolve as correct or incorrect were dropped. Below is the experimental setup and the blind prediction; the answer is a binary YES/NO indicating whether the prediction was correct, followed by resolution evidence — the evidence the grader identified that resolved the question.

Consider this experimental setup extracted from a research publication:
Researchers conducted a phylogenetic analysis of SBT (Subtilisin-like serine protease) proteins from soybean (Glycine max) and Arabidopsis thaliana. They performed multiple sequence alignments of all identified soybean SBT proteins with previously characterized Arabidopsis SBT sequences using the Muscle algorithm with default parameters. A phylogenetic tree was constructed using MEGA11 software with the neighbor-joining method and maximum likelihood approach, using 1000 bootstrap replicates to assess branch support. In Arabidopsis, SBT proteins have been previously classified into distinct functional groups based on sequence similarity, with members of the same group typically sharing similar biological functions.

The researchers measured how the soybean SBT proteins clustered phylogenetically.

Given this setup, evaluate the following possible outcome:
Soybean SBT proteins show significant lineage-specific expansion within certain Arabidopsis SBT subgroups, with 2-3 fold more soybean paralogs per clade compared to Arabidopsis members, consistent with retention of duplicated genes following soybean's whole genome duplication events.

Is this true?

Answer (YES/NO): NO